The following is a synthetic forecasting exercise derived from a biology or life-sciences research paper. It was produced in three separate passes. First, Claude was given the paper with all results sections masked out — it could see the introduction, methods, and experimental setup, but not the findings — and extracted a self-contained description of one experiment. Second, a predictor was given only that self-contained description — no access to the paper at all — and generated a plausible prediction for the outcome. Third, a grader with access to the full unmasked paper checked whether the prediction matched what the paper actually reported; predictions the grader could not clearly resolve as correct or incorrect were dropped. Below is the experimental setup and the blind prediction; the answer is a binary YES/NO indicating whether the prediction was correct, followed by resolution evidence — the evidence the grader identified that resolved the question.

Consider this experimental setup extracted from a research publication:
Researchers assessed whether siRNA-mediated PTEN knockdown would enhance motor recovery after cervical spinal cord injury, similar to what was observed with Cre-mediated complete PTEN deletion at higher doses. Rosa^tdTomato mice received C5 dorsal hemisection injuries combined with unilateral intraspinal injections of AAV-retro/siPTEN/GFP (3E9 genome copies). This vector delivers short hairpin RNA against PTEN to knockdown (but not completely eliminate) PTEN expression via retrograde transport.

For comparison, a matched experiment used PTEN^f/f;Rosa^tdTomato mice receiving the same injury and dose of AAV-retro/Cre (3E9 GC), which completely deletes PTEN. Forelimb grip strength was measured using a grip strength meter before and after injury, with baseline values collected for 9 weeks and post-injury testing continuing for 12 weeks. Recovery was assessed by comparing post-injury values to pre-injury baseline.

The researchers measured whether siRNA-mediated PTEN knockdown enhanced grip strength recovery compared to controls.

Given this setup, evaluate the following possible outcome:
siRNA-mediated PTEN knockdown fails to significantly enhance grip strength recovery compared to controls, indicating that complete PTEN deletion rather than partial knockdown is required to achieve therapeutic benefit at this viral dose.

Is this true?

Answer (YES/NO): NO